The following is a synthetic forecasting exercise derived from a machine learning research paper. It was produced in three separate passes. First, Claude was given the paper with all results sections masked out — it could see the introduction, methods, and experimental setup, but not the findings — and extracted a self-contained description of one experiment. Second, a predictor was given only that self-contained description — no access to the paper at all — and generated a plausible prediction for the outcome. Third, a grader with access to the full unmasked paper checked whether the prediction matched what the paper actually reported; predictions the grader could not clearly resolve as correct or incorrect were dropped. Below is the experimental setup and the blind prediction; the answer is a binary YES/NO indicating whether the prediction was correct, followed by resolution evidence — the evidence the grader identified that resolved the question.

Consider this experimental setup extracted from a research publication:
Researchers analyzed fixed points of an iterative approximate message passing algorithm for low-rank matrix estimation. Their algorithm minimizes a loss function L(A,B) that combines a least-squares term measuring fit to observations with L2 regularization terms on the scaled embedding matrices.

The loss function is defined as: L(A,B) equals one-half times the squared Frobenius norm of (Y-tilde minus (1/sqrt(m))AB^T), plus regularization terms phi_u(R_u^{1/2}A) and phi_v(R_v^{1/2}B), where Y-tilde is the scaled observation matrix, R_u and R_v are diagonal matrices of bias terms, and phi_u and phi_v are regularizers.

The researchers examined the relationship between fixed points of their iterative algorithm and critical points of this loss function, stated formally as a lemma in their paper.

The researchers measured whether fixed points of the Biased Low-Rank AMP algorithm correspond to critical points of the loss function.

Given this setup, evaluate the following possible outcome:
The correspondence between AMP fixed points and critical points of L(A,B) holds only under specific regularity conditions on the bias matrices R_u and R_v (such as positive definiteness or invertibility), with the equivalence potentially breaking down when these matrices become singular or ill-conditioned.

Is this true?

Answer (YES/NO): NO